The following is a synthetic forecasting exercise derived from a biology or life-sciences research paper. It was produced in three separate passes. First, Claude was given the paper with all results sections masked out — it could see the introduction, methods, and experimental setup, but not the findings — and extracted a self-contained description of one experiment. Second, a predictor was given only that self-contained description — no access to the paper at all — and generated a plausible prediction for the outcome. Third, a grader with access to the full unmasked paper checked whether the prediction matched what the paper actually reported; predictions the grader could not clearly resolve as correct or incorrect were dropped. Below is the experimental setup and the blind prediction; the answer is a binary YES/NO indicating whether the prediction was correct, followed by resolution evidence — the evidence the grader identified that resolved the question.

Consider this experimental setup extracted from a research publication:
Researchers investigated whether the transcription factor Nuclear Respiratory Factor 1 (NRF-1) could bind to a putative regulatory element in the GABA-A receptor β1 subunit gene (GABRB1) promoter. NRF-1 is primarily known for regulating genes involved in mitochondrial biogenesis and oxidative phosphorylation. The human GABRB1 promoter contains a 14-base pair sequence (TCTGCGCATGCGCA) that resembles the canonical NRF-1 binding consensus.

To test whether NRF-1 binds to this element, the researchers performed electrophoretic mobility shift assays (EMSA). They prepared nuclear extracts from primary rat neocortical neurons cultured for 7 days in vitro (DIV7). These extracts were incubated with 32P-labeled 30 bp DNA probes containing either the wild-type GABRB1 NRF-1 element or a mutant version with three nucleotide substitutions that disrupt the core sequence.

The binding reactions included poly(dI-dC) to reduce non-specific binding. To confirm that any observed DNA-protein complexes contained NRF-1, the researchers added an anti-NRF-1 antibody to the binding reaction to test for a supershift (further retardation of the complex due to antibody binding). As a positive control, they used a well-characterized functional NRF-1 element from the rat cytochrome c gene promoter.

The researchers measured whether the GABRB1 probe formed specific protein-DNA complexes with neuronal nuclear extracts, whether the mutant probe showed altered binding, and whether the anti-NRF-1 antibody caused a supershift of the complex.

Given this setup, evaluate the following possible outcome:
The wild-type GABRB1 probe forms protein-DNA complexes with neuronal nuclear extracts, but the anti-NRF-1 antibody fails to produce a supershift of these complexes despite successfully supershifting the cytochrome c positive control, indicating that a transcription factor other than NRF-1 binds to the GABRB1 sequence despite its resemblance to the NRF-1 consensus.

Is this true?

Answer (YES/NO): NO